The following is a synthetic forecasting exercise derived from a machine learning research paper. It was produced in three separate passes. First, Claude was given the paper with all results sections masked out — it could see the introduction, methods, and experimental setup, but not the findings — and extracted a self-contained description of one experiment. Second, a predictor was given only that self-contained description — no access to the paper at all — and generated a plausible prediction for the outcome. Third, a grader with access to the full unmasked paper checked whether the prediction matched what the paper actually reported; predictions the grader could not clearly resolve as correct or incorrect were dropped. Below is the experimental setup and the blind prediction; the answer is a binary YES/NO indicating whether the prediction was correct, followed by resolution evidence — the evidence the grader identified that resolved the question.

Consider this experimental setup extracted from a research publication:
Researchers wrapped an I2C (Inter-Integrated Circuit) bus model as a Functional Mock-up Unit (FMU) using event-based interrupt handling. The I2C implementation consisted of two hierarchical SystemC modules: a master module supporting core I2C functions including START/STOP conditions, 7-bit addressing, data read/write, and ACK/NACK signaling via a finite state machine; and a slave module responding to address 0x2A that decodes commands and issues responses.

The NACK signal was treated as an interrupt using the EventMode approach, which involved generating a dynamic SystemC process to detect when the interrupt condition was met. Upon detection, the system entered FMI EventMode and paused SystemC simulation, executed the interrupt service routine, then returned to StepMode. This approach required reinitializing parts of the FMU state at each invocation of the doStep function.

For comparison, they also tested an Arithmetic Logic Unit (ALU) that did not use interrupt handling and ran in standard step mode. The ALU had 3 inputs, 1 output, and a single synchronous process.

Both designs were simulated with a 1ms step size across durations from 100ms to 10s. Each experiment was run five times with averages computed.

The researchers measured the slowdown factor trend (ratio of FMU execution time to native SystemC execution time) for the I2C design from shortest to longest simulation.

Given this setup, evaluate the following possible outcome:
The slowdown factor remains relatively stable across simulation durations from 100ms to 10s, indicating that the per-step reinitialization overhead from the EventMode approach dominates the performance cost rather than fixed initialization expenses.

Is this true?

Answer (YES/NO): NO